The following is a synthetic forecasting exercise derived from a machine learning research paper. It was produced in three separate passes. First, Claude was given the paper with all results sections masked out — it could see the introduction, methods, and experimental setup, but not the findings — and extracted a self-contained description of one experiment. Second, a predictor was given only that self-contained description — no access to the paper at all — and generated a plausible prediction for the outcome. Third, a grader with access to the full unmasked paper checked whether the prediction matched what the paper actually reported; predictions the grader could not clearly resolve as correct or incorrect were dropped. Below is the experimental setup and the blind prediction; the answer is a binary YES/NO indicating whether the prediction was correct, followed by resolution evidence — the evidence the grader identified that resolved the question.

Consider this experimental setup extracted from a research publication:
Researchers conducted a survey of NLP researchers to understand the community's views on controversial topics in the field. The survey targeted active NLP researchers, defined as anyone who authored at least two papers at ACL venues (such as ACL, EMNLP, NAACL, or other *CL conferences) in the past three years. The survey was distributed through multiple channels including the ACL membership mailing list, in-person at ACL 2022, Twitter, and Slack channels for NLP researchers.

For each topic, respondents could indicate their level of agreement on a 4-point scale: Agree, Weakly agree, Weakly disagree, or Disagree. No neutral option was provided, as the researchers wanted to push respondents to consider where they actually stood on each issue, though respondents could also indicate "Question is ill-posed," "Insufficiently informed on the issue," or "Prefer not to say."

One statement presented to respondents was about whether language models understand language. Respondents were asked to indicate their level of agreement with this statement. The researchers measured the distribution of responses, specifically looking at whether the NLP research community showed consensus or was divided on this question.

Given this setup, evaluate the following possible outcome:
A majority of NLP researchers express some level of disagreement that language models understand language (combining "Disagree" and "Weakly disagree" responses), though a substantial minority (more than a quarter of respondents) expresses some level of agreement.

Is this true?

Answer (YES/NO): NO